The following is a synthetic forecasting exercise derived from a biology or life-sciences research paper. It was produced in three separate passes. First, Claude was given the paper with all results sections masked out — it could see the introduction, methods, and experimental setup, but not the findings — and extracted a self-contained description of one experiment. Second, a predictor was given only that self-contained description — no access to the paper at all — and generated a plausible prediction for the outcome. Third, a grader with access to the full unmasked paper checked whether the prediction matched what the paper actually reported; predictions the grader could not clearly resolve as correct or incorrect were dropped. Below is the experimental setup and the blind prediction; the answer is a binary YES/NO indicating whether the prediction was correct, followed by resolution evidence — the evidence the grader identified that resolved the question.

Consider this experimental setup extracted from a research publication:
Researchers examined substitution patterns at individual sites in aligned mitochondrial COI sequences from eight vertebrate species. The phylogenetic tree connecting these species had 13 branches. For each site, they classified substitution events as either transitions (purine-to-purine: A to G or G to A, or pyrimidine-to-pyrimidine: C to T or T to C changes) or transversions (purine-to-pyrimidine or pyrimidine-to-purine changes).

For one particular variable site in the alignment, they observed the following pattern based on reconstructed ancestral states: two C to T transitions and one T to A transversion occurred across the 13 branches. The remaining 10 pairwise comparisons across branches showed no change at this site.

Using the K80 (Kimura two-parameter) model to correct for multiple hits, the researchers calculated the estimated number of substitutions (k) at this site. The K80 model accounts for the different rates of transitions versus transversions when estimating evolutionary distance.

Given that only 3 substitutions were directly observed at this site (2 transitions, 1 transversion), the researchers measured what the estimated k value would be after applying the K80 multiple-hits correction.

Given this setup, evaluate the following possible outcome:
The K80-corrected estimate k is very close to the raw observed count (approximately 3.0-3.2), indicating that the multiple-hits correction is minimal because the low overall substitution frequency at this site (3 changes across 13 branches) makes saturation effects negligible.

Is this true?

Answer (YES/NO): NO